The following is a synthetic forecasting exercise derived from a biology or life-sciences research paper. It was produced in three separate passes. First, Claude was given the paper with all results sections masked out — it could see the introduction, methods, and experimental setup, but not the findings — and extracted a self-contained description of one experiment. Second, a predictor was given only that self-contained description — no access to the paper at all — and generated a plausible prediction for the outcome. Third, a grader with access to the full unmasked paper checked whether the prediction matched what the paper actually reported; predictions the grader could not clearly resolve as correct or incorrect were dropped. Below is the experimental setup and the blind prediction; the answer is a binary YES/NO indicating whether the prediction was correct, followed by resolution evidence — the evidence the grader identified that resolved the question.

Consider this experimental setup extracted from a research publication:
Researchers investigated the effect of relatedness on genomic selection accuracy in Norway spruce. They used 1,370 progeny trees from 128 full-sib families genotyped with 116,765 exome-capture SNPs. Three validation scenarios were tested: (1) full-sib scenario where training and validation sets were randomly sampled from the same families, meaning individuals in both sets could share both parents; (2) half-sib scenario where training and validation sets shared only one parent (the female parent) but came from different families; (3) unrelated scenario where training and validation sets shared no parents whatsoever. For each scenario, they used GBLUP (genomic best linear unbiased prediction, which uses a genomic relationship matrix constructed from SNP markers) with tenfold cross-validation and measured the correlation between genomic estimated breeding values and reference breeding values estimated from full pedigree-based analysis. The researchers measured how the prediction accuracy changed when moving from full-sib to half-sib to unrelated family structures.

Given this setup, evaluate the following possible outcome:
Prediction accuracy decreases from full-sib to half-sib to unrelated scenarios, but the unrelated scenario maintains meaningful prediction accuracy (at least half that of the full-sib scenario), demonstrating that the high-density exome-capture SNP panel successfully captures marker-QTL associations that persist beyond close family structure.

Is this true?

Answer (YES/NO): NO